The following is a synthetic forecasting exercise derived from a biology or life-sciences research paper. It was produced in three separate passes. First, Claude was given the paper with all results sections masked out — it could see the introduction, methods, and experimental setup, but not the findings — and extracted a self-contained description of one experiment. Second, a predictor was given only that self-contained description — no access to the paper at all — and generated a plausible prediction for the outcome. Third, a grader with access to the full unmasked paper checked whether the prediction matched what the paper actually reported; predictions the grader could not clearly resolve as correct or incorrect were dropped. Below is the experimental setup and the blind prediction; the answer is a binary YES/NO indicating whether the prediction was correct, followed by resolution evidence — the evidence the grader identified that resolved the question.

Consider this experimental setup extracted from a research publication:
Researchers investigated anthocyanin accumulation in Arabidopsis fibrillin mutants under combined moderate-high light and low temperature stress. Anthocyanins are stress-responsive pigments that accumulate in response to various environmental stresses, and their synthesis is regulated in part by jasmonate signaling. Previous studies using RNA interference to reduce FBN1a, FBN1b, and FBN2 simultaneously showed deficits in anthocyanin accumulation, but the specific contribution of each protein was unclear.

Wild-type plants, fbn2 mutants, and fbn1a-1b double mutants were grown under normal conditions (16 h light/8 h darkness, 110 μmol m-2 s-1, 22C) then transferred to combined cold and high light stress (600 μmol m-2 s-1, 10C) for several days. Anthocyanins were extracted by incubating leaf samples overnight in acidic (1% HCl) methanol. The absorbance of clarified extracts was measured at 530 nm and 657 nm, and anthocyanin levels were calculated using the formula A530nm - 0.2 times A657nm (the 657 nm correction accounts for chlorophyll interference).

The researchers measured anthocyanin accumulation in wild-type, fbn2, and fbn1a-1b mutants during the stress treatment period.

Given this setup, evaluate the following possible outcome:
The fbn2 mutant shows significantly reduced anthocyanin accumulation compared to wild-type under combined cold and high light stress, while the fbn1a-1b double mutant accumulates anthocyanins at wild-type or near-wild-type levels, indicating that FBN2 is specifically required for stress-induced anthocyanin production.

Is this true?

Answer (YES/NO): NO